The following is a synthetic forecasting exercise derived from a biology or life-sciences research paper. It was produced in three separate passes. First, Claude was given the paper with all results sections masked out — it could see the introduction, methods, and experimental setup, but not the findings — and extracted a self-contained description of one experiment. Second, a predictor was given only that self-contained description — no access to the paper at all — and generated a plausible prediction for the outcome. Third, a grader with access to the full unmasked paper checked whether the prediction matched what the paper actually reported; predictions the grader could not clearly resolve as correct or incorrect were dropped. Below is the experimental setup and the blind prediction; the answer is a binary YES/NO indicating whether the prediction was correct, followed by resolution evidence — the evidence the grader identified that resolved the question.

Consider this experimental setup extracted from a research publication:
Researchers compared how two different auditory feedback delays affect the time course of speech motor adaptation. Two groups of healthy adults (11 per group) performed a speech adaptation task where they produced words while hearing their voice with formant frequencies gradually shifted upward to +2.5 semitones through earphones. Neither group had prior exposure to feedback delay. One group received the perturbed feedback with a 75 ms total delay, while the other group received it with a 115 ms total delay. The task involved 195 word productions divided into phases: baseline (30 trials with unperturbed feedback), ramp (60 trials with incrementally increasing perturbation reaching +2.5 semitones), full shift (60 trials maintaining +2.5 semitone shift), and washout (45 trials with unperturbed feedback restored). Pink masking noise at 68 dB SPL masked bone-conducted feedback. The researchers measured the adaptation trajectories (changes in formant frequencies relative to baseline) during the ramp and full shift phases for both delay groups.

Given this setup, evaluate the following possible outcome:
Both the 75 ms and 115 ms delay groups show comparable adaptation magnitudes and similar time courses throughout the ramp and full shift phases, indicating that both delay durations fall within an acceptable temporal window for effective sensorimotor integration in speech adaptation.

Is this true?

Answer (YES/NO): NO